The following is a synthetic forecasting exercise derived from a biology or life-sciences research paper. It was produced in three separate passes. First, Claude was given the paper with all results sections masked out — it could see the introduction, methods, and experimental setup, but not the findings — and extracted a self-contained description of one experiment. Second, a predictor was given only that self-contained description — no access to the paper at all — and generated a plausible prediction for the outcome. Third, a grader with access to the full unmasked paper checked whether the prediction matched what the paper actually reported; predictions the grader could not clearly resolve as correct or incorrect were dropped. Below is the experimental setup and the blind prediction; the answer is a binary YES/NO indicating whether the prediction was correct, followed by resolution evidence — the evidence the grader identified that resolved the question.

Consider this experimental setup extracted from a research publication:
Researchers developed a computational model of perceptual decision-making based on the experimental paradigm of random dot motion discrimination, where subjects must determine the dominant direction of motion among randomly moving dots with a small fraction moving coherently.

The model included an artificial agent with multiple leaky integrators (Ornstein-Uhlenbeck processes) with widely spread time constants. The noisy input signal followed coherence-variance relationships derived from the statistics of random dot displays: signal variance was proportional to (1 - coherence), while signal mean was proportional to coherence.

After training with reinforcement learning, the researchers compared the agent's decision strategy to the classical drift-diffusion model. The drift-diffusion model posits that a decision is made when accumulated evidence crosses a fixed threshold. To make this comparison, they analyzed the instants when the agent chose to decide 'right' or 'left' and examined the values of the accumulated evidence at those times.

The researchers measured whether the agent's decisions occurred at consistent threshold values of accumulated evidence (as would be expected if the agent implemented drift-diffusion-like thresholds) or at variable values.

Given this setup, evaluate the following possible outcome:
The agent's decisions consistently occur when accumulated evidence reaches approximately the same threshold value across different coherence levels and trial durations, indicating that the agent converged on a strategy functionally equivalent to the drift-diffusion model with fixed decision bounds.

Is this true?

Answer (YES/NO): NO